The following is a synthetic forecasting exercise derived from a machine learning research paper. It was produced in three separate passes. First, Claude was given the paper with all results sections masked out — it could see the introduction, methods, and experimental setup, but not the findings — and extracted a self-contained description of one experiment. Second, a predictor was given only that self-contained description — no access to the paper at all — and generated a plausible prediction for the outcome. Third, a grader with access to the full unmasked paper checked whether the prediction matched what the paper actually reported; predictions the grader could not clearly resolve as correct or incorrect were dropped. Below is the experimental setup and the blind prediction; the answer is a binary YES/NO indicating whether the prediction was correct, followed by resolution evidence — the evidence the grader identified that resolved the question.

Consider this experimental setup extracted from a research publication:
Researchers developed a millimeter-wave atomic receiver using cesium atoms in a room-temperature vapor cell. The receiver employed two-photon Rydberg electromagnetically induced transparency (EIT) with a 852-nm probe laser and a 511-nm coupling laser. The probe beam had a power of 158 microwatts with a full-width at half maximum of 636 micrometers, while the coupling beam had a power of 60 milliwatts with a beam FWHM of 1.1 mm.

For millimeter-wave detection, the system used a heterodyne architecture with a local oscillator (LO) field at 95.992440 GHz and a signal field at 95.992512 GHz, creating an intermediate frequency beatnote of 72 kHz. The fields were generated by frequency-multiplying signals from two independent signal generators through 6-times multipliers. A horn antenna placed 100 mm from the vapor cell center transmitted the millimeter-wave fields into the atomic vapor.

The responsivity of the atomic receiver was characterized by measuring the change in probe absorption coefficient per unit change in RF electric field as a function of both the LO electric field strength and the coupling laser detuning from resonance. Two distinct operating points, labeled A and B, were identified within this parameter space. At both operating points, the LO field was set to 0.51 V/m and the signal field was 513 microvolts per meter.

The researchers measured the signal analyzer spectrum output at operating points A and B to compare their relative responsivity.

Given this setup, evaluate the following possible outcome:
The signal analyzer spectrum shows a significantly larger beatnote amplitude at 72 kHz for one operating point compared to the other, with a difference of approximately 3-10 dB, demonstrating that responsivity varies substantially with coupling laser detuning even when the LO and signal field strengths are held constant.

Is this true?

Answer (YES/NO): YES